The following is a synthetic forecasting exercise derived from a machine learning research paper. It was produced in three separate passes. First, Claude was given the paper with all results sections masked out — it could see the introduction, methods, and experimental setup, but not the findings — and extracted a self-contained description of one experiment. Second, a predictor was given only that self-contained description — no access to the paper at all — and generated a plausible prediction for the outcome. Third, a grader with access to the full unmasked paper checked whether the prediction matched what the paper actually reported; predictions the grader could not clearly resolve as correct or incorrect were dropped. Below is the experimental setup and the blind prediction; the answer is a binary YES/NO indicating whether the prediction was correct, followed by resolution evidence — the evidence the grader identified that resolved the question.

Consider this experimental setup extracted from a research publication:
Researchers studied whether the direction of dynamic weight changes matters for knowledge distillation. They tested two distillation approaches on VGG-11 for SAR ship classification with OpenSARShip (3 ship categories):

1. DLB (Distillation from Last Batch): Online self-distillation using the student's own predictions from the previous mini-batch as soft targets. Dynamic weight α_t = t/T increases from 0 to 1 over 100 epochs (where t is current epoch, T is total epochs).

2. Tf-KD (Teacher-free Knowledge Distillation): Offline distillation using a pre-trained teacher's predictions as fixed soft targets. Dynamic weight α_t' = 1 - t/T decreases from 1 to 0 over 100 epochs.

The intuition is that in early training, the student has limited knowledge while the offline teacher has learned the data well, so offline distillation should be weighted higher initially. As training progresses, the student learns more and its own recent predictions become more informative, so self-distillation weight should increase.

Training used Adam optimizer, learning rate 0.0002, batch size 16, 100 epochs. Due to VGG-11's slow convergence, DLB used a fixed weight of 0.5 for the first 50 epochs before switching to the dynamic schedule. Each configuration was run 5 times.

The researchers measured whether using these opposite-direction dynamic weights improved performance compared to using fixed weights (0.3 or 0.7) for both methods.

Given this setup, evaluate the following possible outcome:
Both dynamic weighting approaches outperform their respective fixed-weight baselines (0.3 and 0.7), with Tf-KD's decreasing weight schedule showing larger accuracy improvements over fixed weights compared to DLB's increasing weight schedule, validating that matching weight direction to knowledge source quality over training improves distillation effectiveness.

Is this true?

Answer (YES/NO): YES